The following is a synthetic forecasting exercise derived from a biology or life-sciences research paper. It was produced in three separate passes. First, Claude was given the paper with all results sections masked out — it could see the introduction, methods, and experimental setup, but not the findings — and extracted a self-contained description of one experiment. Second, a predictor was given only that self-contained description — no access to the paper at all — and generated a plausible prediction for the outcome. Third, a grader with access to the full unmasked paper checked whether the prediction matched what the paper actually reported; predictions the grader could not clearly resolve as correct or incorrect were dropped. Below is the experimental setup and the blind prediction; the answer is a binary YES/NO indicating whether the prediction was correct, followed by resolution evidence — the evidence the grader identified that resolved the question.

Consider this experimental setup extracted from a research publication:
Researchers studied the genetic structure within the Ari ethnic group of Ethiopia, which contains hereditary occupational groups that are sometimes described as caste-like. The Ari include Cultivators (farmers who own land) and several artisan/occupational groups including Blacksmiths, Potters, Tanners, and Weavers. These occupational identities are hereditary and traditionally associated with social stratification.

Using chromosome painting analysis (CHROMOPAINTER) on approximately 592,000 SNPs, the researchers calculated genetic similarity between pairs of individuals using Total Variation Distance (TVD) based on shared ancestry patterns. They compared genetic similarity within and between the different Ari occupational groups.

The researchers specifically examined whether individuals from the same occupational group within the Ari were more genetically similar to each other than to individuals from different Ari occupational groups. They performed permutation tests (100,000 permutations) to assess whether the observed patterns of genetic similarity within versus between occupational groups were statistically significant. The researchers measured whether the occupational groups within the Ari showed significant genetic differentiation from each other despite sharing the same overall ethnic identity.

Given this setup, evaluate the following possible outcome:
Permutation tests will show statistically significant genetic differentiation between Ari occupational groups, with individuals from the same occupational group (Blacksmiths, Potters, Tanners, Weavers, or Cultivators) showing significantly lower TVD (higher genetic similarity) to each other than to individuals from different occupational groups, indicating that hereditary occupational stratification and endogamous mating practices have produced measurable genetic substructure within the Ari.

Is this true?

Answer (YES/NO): YES